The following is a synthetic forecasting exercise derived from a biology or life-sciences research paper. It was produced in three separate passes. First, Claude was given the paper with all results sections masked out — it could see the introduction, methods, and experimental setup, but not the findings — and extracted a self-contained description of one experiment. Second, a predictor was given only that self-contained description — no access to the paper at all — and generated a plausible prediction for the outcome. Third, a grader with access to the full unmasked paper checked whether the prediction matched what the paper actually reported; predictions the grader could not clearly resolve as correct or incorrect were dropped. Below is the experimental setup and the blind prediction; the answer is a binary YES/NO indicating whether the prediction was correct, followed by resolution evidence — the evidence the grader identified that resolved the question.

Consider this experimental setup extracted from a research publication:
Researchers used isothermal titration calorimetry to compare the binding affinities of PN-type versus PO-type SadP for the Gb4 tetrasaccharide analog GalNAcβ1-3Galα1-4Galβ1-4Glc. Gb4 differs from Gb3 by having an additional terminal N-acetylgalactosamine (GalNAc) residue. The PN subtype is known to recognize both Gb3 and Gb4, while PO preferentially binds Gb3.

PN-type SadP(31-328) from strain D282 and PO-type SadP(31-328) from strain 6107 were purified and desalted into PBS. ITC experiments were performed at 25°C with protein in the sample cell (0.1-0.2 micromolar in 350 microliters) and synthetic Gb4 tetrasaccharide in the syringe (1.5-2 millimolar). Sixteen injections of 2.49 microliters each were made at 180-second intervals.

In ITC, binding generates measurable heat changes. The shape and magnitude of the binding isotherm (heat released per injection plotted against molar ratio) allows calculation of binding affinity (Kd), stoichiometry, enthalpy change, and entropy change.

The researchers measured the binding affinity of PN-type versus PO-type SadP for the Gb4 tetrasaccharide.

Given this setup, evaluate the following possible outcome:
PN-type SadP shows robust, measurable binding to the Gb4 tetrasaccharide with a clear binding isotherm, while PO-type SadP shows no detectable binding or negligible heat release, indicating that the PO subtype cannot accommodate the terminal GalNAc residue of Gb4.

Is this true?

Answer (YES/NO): NO